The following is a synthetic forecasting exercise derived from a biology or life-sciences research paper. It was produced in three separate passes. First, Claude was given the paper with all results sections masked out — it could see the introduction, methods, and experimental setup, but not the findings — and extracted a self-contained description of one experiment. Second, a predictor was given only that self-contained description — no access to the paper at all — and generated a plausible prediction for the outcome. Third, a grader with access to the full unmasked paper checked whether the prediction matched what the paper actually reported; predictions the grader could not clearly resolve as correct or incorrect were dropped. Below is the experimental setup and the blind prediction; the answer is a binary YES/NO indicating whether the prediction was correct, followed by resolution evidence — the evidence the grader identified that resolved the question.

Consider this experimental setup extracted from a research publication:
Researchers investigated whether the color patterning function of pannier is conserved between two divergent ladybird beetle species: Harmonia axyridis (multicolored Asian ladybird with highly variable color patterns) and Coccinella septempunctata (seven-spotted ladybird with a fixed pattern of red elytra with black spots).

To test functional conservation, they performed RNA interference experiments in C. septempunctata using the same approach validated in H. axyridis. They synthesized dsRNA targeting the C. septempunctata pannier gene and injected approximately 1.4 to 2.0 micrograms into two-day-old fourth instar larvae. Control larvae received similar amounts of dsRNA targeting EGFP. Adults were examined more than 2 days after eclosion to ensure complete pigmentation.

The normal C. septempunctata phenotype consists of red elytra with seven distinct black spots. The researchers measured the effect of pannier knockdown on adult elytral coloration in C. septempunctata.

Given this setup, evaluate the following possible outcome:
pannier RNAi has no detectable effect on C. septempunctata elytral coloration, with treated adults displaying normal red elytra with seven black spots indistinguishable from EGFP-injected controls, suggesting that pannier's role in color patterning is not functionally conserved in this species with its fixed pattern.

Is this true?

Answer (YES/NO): NO